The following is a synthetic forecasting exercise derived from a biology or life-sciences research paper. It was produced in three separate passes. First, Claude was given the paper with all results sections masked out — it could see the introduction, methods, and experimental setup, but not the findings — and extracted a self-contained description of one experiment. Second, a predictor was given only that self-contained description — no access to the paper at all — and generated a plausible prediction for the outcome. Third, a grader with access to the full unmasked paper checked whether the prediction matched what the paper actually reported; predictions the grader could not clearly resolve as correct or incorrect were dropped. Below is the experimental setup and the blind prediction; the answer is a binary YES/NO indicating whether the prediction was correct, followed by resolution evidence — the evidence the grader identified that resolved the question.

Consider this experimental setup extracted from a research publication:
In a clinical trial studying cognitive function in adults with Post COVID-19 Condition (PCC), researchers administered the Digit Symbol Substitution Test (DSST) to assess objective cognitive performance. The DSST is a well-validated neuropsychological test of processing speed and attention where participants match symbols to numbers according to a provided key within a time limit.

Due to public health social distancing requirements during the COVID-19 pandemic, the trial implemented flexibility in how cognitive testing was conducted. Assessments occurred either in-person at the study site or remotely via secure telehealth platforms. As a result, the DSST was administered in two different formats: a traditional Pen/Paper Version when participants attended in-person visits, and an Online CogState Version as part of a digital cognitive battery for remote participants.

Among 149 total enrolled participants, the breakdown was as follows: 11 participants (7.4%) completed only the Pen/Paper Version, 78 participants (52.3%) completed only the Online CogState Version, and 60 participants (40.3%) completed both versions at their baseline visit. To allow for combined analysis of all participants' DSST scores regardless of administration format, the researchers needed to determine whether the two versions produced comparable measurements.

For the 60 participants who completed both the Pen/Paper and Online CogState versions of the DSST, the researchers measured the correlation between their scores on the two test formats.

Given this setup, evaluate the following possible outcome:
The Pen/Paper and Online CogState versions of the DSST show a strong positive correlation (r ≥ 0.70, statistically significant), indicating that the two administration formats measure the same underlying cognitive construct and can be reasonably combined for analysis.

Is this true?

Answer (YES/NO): NO